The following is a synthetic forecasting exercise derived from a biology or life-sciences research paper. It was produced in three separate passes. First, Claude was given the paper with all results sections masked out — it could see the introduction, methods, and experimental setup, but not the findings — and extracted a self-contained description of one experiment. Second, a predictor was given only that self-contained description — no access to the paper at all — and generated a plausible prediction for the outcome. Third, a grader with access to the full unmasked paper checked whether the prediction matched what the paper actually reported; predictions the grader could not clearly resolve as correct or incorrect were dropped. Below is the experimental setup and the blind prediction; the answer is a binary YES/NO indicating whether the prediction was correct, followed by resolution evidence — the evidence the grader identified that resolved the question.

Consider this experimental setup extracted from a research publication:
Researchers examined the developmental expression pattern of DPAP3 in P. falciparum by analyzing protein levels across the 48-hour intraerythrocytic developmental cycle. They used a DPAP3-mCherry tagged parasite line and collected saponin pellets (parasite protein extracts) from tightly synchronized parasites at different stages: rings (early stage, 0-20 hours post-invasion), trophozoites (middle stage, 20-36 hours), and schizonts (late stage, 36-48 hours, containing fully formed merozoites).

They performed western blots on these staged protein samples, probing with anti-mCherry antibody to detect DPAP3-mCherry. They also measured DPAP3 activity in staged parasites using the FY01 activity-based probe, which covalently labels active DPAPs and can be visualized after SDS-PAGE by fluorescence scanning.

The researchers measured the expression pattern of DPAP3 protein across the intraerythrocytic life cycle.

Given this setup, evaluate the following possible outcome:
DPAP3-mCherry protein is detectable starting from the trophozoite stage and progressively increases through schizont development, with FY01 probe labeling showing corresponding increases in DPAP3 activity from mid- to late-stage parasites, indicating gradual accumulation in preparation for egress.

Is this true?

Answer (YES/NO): NO